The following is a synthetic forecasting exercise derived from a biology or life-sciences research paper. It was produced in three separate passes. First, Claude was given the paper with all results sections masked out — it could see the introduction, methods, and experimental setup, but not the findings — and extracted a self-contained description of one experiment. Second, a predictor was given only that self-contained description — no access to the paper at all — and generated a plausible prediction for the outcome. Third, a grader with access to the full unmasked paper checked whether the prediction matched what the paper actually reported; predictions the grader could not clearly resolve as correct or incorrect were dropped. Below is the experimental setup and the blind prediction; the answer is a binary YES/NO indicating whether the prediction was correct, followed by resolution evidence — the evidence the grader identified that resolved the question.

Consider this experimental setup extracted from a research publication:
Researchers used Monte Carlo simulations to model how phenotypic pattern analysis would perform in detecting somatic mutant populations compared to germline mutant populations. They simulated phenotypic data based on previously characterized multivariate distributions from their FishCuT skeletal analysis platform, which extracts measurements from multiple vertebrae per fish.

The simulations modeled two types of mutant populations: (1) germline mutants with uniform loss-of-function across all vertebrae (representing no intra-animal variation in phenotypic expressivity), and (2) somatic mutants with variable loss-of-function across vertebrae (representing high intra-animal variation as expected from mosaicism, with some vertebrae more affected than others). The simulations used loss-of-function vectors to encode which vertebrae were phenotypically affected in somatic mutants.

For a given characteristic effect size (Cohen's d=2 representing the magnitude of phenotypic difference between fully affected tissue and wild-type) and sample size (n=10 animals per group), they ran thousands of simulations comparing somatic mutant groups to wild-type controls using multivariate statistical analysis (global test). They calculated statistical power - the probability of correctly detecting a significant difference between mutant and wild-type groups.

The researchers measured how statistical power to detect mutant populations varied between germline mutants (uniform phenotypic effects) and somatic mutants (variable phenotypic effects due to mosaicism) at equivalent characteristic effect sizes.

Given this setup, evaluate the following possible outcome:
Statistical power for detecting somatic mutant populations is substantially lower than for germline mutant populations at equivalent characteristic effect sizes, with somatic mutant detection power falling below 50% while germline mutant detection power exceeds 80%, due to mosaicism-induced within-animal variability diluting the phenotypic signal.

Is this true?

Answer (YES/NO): NO